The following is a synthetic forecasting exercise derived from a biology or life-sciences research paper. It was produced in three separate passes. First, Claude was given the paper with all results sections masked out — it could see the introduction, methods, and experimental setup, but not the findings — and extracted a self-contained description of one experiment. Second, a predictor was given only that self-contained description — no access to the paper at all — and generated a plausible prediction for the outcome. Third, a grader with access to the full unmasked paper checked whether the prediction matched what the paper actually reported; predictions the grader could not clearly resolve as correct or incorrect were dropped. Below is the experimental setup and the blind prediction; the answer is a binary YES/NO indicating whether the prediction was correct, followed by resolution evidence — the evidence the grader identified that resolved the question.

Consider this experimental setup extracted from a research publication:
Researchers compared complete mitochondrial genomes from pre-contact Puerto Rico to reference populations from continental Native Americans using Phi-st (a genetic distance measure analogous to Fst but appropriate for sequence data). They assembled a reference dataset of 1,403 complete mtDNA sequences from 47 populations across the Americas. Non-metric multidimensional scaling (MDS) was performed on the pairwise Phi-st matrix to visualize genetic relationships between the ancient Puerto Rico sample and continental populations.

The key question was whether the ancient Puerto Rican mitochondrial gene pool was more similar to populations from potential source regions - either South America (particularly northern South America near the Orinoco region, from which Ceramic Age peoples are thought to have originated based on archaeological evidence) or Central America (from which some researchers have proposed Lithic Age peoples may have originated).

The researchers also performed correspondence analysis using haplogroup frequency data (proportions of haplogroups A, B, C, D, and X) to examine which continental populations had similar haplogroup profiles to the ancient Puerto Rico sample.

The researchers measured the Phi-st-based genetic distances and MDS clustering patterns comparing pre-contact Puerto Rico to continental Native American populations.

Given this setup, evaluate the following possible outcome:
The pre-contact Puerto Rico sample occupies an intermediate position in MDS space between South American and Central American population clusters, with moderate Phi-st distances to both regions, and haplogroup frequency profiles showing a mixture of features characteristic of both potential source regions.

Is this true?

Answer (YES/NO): NO